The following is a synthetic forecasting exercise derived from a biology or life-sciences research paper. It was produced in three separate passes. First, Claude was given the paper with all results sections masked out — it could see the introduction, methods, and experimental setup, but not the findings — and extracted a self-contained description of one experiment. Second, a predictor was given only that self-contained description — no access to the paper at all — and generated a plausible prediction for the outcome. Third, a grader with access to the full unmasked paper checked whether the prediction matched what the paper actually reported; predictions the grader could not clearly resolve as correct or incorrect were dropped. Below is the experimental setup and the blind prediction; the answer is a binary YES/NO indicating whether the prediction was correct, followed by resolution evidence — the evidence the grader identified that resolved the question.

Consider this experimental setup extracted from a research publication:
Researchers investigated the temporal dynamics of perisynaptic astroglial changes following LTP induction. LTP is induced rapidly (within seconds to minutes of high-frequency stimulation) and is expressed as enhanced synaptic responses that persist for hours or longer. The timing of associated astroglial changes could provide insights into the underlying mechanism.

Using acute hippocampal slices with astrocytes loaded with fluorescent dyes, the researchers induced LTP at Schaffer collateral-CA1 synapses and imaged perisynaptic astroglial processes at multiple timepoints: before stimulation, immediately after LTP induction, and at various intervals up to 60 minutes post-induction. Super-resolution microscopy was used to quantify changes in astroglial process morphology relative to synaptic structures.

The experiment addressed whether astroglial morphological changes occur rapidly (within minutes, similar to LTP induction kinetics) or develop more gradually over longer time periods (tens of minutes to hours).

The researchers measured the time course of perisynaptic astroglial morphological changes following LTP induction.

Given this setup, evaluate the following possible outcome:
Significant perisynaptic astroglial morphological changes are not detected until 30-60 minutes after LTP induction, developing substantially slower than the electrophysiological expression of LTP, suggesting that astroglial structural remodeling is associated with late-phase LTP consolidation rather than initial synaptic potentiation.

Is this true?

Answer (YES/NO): NO